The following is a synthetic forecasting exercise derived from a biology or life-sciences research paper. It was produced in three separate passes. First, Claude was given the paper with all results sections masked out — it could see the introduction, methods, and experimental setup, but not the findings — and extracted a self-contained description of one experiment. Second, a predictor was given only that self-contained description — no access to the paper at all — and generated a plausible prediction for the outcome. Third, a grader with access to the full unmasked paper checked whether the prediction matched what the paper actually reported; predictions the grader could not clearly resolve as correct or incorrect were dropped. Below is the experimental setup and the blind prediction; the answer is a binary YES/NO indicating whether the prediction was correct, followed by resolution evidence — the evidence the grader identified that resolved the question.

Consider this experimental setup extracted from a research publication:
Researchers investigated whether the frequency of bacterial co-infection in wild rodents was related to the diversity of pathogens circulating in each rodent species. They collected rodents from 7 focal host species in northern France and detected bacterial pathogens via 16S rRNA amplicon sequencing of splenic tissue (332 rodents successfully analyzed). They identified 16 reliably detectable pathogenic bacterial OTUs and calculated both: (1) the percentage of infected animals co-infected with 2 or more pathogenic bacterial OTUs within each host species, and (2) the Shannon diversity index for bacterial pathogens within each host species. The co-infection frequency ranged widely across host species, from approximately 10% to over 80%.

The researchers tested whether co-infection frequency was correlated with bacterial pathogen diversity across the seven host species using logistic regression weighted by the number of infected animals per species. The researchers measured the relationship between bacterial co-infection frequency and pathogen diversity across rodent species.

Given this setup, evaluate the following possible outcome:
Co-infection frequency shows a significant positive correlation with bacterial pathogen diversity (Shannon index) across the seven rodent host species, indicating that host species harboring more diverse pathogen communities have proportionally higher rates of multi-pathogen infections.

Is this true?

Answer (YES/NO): YES